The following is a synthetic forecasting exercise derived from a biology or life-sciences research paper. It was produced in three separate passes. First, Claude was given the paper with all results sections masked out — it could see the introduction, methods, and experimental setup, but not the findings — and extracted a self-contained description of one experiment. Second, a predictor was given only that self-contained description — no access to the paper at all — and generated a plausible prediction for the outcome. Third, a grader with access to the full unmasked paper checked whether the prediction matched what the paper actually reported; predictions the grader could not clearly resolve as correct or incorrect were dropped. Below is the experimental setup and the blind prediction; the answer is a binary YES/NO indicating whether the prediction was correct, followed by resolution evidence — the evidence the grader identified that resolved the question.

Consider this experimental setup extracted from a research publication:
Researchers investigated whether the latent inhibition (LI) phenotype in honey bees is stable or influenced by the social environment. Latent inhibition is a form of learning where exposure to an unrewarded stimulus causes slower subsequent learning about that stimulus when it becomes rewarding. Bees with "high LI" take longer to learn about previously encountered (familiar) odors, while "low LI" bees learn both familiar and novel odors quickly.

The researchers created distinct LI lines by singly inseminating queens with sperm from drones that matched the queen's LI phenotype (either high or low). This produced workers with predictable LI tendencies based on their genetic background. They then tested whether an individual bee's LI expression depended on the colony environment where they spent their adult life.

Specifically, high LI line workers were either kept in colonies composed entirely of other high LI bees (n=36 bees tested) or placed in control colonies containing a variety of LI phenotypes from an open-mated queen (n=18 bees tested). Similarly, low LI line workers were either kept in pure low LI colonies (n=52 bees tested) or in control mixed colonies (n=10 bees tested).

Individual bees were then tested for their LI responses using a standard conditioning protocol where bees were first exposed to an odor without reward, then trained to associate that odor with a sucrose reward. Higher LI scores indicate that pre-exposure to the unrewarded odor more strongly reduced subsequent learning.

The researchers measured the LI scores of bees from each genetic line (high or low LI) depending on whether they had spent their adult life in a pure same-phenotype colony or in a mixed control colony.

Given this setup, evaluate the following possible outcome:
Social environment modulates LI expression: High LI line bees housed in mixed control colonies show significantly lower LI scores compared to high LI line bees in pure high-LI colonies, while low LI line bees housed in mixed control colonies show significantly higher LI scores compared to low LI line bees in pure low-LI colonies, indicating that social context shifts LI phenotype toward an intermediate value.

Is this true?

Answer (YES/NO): NO